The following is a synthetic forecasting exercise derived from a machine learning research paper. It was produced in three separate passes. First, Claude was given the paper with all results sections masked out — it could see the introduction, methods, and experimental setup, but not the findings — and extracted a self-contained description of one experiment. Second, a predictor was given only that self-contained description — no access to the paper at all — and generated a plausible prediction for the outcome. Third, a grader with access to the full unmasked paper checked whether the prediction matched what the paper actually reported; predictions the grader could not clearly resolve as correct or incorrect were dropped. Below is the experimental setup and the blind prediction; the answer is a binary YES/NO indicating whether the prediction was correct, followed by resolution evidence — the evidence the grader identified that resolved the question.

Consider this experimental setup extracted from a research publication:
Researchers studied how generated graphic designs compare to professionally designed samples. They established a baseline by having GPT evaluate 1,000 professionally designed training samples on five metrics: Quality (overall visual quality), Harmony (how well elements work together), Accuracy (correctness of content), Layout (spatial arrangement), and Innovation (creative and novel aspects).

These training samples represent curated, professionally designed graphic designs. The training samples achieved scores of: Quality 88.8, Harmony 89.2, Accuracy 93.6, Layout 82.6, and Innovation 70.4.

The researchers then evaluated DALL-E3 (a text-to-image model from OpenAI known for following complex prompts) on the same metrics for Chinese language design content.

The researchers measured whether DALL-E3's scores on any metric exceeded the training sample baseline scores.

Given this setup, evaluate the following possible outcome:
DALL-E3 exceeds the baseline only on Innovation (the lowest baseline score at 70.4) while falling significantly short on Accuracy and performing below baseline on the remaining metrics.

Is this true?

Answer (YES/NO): NO